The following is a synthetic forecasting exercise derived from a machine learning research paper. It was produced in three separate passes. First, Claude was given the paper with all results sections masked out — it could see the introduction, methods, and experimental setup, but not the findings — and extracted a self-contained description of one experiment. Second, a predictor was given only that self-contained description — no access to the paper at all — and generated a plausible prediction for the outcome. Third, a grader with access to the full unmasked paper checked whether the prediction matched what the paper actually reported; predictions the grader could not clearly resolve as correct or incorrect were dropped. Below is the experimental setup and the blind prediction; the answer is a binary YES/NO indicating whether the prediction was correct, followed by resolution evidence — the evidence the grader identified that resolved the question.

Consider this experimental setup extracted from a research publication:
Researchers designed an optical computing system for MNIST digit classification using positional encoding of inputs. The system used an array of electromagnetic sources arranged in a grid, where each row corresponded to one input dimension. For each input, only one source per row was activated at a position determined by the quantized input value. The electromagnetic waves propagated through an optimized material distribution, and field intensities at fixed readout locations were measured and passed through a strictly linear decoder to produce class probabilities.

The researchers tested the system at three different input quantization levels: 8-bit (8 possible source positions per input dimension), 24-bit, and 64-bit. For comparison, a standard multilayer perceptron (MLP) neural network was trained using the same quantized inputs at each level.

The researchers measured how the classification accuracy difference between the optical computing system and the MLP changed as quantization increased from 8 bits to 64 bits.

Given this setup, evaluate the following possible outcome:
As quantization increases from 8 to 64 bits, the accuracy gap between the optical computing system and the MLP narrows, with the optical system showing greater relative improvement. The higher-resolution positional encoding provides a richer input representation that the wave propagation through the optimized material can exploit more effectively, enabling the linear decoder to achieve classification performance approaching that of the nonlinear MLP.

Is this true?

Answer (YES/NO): NO